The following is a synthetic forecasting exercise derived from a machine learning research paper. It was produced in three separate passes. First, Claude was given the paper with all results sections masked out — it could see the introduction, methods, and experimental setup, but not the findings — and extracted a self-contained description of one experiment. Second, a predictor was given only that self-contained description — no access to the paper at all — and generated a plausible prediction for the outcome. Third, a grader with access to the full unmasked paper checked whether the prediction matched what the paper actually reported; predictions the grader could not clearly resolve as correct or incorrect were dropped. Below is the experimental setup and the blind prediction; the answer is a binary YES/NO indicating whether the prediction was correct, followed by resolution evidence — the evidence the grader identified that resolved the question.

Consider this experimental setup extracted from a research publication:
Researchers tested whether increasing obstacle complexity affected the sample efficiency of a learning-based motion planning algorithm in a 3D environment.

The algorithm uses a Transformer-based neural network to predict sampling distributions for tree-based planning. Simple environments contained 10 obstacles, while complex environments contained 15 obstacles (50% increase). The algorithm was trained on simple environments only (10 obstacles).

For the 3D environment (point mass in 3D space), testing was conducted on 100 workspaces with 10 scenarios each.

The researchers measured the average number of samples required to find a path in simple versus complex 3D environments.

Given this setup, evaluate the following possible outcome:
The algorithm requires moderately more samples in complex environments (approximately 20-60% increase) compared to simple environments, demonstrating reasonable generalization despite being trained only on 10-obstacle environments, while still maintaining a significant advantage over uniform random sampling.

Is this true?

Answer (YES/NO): NO